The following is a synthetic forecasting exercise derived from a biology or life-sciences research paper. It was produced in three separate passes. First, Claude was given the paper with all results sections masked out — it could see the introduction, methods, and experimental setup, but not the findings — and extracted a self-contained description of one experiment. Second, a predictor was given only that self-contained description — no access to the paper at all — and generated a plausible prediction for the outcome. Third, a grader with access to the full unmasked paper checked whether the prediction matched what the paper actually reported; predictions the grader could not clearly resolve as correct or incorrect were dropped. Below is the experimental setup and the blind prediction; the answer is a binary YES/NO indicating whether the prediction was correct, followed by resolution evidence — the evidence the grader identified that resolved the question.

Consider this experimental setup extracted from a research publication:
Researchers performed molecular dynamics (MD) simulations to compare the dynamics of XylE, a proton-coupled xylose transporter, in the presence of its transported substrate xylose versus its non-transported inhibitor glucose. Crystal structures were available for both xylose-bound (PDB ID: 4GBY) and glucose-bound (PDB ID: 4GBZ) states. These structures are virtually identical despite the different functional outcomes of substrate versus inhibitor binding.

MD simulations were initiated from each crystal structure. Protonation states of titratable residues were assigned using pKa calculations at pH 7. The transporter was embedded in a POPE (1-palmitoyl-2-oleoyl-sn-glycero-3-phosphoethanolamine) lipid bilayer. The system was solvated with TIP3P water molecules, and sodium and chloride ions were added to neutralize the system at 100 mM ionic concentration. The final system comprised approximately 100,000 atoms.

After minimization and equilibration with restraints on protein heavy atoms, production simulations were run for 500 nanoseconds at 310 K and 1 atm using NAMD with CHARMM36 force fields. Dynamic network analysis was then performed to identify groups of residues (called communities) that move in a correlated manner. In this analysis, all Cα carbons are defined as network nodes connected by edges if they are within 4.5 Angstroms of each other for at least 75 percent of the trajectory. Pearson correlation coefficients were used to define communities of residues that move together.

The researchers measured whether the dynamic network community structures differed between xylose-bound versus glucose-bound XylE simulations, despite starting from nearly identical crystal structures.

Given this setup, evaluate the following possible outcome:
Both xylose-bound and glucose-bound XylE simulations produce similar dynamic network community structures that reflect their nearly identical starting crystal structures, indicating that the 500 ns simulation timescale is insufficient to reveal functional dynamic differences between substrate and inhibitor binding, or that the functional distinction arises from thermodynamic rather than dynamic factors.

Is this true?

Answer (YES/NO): NO